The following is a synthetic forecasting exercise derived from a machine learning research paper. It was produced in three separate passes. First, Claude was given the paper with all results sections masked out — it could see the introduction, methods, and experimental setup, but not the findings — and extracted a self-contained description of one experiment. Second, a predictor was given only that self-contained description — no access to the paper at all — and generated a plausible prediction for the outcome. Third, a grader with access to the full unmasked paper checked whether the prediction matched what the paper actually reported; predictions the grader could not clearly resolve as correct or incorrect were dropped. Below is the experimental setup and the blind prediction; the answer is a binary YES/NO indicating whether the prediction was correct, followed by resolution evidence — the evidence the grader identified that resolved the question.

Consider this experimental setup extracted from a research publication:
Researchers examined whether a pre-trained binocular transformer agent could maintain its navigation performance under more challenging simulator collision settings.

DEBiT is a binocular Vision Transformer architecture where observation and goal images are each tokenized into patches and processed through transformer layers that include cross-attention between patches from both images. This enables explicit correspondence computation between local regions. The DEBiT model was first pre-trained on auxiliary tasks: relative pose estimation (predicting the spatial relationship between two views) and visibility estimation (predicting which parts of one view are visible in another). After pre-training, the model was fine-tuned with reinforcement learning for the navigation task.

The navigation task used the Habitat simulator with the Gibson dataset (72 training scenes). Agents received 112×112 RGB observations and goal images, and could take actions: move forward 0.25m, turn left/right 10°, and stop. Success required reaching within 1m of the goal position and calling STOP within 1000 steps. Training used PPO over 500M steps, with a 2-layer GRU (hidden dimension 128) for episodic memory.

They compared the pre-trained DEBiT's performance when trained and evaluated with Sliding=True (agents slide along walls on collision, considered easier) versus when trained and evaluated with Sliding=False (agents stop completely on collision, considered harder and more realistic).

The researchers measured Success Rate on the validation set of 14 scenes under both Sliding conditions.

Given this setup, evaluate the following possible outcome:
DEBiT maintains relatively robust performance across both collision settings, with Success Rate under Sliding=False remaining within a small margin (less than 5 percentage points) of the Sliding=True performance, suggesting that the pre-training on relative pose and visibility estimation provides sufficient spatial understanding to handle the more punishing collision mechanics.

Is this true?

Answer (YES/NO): NO